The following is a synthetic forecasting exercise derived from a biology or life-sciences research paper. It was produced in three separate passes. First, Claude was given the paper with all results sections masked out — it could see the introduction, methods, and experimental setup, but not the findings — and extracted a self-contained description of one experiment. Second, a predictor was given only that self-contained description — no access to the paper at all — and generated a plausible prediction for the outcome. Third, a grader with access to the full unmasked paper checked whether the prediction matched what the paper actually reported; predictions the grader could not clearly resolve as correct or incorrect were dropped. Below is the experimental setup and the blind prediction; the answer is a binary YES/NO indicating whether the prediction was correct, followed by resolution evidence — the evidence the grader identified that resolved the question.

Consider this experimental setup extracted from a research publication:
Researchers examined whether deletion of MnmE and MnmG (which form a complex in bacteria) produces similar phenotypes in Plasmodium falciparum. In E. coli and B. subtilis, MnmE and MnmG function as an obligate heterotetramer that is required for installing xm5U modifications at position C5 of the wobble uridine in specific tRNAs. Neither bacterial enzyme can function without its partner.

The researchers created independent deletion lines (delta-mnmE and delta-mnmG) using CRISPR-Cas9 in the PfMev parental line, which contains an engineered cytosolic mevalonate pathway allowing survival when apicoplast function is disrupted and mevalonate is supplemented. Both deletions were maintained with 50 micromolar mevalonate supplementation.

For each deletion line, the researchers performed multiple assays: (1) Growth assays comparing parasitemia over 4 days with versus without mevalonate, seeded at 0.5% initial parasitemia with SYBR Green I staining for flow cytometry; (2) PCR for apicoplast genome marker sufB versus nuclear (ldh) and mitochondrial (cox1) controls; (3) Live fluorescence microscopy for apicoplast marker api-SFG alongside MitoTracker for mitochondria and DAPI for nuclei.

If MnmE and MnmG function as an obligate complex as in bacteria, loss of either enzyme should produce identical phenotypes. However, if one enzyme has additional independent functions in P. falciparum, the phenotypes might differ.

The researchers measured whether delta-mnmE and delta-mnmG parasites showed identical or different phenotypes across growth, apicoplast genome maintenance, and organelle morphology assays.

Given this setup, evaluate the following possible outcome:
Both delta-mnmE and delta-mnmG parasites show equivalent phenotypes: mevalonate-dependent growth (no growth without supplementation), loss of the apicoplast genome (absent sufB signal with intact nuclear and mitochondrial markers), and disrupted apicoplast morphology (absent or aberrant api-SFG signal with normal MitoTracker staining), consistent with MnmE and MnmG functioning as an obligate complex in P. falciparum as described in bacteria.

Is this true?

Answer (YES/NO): YES